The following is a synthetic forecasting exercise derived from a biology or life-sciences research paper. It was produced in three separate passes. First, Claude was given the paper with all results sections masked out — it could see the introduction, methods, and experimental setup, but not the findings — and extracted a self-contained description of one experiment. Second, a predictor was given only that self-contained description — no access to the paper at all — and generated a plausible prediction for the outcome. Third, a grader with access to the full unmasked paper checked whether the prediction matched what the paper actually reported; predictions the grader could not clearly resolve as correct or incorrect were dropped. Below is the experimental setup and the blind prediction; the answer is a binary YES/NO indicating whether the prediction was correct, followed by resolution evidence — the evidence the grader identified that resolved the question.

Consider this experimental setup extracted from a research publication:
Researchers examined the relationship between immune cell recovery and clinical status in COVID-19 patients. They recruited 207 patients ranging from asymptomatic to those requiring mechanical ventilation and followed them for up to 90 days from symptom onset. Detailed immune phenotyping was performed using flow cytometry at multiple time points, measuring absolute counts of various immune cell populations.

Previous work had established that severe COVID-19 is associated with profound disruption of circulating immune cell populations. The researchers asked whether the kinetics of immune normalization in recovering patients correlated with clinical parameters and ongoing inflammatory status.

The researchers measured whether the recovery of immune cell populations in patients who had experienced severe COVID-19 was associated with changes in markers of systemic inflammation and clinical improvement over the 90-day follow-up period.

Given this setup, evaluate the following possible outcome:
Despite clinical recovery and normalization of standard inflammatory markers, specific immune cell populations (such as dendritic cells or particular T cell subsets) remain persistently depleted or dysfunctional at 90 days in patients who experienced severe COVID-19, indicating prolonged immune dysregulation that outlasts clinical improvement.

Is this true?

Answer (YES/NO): YES